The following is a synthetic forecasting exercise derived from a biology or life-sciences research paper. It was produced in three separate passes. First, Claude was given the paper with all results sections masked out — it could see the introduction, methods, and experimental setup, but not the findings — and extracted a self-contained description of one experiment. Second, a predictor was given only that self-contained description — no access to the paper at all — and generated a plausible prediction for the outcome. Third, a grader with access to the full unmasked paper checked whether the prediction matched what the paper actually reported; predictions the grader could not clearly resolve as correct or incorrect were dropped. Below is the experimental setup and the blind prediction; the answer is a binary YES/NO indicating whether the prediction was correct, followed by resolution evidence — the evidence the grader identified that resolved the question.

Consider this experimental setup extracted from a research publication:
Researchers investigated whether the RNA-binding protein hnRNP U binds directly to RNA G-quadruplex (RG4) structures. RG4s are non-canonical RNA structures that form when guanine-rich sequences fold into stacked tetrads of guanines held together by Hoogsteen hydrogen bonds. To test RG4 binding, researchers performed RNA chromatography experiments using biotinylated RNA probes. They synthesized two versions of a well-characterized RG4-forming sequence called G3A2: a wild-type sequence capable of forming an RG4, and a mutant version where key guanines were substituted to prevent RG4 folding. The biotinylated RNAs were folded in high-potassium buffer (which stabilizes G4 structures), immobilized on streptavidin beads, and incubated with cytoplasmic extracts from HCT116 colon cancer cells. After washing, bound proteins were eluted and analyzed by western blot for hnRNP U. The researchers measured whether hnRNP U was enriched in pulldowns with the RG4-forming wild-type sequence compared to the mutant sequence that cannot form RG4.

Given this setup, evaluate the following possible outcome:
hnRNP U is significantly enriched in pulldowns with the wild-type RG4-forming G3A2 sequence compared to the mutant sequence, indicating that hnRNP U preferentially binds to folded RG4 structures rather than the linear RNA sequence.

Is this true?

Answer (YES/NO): YES